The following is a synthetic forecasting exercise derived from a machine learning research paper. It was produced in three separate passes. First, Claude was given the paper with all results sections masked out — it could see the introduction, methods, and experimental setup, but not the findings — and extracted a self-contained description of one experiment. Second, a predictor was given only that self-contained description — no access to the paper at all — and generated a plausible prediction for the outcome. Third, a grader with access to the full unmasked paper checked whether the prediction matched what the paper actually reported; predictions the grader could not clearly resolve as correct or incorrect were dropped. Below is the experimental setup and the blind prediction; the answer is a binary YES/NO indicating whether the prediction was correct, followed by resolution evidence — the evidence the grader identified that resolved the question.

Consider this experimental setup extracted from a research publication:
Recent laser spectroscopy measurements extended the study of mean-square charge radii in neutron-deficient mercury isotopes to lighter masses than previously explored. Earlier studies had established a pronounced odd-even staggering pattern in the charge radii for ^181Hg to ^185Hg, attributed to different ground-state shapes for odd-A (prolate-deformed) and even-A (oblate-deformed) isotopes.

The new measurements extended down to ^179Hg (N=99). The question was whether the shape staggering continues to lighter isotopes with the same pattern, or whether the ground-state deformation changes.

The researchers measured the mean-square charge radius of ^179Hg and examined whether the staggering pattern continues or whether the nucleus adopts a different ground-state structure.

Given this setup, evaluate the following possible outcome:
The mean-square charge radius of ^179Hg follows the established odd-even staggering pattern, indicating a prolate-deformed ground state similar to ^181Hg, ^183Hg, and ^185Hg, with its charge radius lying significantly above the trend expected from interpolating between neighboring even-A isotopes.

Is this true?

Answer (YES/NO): NO